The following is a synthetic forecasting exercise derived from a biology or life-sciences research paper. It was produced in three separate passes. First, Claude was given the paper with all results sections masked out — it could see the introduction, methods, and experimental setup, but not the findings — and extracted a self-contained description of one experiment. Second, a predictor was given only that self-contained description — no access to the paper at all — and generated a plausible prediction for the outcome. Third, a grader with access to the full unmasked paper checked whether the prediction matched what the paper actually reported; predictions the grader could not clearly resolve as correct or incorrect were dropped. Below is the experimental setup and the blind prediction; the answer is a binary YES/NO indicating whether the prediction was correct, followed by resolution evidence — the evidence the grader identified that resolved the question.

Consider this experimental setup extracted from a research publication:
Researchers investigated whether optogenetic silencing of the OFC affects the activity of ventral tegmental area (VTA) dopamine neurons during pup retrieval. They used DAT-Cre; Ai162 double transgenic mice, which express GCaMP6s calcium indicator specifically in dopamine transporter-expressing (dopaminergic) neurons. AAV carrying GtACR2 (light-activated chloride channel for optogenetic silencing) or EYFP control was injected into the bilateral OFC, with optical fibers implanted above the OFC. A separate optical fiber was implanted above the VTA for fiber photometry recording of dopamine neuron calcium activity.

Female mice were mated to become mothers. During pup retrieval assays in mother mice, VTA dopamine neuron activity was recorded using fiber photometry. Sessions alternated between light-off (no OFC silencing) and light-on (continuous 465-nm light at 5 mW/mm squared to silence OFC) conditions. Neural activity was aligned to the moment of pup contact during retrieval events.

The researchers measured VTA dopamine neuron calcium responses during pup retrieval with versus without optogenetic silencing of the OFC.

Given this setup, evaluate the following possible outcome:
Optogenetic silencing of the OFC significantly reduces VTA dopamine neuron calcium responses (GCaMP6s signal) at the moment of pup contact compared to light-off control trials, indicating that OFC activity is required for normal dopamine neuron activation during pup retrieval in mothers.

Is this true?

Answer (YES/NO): NO